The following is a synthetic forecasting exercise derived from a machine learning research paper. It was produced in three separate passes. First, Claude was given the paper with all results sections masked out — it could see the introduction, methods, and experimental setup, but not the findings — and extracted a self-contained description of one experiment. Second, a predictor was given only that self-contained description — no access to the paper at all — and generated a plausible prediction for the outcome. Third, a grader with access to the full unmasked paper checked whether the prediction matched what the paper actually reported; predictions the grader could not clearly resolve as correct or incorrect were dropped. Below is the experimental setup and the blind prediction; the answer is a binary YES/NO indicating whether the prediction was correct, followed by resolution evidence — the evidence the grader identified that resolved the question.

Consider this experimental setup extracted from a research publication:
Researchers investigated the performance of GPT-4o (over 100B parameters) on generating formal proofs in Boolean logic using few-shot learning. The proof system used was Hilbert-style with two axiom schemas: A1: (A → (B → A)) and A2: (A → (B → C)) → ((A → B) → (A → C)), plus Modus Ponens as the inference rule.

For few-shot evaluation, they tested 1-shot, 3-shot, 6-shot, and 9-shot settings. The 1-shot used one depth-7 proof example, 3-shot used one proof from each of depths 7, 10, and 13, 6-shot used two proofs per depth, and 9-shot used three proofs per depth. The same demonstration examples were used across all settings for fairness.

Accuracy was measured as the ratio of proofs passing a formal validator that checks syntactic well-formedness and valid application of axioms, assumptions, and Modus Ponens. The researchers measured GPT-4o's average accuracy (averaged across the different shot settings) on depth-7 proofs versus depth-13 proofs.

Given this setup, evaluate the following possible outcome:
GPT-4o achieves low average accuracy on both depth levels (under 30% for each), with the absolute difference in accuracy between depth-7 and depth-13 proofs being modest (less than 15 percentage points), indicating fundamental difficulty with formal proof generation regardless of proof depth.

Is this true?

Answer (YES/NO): NO